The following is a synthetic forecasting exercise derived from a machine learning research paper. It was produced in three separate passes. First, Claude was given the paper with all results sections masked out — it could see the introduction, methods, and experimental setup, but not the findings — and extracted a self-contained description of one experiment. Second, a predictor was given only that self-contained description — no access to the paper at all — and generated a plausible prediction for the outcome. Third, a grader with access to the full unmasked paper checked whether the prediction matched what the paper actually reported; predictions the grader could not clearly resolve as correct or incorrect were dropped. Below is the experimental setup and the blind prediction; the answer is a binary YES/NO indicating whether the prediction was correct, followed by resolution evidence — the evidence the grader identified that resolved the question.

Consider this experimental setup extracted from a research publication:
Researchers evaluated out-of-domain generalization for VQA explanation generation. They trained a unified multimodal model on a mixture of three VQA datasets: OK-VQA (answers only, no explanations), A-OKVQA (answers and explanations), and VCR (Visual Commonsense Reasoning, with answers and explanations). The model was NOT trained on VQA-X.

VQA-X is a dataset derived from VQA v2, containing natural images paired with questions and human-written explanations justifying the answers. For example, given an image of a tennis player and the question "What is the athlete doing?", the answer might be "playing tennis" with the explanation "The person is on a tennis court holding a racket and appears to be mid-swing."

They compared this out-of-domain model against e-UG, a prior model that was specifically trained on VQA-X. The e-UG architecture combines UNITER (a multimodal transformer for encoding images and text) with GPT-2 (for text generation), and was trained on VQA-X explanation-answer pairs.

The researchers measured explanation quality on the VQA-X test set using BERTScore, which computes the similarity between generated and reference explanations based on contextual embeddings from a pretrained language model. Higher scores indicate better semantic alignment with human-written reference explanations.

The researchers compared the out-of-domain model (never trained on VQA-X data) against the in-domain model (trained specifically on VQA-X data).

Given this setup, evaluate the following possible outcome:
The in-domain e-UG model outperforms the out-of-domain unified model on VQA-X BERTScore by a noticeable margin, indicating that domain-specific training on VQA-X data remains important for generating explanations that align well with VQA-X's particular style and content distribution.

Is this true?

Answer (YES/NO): YES